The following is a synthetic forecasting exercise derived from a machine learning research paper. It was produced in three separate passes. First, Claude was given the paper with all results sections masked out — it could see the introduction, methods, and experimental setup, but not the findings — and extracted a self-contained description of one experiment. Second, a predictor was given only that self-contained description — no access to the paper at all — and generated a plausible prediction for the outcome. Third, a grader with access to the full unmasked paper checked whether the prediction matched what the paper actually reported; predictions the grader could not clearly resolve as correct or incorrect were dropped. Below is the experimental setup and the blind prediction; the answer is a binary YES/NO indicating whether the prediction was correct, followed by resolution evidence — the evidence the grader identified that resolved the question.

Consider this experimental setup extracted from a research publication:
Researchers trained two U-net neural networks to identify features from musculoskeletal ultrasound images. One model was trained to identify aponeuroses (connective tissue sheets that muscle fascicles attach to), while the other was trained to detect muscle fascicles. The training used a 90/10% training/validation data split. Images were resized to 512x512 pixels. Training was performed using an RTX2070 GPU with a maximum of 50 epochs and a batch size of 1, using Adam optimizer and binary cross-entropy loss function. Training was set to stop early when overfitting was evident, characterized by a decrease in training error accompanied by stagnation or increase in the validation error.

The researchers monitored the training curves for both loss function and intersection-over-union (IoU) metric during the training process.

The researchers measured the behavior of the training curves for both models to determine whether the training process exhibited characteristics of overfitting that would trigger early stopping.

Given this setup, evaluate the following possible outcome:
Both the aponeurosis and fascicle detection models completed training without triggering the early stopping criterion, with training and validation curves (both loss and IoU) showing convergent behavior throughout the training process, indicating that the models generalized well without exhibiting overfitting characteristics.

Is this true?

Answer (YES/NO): NO